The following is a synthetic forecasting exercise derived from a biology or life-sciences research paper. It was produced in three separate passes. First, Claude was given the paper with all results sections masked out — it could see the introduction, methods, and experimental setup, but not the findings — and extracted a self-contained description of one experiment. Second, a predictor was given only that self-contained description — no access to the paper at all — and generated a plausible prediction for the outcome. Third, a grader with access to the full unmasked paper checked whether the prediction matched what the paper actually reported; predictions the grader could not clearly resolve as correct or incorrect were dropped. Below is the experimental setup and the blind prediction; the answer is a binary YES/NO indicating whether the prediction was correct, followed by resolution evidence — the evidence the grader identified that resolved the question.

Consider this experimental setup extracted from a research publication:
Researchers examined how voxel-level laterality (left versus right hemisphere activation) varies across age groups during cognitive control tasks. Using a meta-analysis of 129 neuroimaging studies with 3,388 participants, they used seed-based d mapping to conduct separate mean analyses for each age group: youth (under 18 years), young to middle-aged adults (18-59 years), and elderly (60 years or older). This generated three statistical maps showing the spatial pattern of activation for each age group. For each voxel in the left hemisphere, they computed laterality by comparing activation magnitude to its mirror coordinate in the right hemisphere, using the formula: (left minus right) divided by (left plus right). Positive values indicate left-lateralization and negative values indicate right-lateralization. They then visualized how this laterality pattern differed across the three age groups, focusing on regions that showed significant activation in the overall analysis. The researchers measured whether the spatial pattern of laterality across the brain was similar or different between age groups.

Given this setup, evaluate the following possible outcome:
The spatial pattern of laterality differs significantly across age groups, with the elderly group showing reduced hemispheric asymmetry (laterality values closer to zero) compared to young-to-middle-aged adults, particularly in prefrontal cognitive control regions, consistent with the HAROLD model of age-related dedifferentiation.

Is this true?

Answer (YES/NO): NO